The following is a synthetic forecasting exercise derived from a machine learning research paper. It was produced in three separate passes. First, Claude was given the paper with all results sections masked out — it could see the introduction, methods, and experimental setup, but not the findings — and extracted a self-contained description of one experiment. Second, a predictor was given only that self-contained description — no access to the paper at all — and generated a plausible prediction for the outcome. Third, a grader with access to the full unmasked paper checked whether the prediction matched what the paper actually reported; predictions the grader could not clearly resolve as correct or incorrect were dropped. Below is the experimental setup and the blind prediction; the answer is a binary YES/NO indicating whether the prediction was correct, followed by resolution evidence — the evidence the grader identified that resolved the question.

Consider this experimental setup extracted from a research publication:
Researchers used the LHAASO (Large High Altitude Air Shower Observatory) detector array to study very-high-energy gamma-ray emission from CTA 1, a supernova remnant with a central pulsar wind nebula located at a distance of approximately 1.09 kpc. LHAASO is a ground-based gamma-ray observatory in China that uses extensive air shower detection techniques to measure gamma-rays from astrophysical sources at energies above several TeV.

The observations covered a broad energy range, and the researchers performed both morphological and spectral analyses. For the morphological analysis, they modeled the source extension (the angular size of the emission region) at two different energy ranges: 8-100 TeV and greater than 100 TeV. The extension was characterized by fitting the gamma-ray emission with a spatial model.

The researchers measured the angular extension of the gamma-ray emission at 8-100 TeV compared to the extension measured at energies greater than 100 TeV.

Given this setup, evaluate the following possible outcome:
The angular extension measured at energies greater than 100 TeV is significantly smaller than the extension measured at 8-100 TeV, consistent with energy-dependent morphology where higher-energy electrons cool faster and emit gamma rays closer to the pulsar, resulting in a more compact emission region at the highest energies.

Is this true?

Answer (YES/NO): YES